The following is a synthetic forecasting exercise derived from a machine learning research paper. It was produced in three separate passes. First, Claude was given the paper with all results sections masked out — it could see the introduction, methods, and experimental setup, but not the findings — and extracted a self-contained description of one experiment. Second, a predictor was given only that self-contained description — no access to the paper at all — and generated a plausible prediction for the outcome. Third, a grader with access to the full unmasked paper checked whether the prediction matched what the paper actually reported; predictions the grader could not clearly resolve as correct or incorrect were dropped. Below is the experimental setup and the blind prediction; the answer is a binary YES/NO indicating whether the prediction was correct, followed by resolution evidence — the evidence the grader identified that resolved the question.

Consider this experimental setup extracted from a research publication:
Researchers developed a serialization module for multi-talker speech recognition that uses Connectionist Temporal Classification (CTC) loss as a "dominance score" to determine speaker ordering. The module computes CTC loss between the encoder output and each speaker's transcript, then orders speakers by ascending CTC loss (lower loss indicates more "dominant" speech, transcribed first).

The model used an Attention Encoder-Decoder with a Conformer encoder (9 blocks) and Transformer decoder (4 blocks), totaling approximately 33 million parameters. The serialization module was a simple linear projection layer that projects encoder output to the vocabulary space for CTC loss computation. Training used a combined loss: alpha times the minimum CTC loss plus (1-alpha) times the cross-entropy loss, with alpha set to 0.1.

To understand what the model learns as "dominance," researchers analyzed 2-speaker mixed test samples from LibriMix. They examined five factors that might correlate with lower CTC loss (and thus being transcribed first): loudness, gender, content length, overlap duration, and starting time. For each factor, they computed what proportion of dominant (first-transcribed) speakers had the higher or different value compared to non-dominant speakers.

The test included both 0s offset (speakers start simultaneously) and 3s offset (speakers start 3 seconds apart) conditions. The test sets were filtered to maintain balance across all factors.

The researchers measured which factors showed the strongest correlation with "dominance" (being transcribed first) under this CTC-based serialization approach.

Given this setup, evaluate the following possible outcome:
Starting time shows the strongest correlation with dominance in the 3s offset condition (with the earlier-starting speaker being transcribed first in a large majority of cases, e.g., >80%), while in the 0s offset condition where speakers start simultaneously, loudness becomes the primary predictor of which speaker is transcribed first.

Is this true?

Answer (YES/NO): NO